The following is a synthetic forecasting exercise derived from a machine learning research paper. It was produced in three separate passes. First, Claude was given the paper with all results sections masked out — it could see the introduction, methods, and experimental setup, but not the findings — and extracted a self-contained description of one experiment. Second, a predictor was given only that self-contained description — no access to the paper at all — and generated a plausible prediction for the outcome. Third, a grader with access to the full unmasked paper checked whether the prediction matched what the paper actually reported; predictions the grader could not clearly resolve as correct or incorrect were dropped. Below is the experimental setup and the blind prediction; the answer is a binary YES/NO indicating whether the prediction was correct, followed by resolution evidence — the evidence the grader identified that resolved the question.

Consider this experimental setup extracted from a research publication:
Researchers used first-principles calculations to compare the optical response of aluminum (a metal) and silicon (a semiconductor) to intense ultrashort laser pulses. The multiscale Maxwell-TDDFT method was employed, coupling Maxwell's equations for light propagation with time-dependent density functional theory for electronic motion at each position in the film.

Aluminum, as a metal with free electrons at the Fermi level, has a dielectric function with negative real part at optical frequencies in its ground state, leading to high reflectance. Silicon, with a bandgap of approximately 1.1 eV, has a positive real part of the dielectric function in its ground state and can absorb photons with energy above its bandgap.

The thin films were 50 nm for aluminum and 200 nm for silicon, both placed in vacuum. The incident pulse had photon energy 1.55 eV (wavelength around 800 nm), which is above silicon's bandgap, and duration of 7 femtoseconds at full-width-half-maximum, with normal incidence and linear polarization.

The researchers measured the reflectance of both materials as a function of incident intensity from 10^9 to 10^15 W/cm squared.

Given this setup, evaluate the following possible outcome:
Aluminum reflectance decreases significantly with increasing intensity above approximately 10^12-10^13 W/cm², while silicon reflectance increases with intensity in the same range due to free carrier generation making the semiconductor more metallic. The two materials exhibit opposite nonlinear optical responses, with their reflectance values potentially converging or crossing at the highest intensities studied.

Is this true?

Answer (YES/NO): NO